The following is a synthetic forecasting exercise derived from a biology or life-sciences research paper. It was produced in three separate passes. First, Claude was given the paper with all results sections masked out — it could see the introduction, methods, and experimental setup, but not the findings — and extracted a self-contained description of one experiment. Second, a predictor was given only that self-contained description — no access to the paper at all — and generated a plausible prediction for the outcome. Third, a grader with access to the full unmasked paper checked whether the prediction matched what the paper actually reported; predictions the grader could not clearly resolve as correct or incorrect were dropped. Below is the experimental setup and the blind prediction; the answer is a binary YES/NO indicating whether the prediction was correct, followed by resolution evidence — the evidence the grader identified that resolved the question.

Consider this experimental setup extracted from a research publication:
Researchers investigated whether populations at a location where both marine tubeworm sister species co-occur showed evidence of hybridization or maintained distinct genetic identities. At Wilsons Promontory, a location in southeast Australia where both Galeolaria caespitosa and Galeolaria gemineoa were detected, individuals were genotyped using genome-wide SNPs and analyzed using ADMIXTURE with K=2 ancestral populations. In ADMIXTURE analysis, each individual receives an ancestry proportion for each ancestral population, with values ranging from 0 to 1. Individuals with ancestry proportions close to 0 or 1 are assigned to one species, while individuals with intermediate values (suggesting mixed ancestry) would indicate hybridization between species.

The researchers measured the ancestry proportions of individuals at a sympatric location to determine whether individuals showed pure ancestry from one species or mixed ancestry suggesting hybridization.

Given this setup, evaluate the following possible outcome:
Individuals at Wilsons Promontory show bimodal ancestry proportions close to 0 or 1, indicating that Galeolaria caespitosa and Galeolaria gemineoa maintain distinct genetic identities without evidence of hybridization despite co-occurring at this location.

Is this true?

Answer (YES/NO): YES